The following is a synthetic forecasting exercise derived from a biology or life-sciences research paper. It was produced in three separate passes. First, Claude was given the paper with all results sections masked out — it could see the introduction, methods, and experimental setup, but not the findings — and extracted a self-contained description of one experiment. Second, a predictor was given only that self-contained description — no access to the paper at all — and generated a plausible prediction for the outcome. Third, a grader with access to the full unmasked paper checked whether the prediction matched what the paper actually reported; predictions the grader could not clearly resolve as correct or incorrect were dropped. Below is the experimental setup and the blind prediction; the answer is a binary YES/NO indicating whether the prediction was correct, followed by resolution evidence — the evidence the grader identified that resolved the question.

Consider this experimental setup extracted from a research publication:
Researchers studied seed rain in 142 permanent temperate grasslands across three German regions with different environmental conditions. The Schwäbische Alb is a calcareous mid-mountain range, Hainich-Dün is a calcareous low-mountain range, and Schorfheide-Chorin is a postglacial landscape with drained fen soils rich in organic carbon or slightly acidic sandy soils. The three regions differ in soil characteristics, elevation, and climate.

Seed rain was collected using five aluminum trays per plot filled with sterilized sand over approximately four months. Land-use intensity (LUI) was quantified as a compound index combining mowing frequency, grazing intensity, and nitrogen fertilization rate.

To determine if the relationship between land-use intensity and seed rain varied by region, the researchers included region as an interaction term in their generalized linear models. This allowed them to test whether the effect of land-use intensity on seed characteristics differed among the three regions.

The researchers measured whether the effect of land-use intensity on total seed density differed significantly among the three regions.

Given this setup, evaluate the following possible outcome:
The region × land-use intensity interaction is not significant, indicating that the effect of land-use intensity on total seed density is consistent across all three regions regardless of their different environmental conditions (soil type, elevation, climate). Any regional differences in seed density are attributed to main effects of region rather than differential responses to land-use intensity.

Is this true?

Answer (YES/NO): YES